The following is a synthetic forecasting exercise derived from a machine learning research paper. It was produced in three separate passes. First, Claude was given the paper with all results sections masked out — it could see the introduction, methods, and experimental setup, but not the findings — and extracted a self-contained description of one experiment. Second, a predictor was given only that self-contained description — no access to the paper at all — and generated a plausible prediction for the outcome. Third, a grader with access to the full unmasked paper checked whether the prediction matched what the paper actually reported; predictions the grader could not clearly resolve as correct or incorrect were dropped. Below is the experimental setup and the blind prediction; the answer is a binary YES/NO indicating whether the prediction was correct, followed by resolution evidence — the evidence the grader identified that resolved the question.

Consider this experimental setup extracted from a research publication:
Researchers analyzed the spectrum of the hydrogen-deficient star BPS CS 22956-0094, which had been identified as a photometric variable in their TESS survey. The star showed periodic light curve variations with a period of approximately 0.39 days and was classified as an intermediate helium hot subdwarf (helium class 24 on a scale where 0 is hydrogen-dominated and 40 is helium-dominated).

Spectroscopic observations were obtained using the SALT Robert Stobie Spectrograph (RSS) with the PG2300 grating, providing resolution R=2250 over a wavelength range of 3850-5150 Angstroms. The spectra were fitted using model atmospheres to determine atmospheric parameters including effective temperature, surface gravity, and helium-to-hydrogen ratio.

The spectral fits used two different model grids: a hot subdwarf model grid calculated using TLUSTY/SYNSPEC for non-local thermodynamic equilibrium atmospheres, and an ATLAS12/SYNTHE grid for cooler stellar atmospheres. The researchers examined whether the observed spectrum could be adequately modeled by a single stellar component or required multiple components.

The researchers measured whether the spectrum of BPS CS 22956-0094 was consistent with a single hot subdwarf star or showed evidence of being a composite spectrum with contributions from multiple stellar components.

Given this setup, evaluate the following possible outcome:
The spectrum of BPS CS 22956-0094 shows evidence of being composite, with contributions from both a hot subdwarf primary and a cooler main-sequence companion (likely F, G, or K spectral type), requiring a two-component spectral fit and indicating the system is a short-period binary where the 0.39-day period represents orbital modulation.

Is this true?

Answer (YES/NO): NO